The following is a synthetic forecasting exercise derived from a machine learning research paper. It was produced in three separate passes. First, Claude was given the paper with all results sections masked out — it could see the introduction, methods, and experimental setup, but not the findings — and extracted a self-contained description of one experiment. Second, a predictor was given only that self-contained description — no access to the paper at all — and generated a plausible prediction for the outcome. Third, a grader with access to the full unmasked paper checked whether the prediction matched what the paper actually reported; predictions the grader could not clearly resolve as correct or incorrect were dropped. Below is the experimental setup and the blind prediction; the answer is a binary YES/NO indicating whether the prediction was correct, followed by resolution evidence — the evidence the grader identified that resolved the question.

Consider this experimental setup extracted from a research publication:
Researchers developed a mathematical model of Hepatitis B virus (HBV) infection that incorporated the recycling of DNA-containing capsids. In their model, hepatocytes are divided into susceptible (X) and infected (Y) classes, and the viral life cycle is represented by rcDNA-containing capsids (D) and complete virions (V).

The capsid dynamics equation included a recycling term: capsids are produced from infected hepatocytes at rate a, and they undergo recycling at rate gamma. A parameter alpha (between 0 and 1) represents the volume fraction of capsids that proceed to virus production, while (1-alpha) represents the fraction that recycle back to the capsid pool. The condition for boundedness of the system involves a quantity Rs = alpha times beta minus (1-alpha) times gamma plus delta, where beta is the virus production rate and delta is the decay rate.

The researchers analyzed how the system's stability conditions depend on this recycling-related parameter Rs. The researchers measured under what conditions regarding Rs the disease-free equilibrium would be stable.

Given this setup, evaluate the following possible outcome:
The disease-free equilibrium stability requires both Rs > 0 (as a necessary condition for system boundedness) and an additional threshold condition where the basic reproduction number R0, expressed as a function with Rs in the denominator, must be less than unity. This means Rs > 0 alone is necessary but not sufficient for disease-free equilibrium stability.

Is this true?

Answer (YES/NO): YES